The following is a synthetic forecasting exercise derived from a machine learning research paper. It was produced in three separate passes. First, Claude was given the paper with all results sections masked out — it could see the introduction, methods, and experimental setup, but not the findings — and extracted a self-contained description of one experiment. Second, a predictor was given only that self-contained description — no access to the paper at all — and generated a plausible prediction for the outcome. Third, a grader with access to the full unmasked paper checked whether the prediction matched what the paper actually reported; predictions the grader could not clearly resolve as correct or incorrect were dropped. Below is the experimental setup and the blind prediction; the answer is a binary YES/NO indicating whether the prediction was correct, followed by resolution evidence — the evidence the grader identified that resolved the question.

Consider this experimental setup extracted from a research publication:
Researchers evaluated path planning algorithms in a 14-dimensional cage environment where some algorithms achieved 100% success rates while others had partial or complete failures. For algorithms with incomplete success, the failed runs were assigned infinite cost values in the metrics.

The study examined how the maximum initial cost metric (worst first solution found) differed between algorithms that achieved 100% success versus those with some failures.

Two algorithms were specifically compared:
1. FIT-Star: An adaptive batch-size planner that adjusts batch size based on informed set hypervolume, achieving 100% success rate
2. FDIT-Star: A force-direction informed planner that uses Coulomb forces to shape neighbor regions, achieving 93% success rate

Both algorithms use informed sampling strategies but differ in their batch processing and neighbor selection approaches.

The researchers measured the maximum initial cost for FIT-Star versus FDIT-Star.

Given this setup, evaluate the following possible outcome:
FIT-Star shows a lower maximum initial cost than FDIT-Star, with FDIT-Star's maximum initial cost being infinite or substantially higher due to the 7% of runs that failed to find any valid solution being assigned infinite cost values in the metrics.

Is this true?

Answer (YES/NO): YES